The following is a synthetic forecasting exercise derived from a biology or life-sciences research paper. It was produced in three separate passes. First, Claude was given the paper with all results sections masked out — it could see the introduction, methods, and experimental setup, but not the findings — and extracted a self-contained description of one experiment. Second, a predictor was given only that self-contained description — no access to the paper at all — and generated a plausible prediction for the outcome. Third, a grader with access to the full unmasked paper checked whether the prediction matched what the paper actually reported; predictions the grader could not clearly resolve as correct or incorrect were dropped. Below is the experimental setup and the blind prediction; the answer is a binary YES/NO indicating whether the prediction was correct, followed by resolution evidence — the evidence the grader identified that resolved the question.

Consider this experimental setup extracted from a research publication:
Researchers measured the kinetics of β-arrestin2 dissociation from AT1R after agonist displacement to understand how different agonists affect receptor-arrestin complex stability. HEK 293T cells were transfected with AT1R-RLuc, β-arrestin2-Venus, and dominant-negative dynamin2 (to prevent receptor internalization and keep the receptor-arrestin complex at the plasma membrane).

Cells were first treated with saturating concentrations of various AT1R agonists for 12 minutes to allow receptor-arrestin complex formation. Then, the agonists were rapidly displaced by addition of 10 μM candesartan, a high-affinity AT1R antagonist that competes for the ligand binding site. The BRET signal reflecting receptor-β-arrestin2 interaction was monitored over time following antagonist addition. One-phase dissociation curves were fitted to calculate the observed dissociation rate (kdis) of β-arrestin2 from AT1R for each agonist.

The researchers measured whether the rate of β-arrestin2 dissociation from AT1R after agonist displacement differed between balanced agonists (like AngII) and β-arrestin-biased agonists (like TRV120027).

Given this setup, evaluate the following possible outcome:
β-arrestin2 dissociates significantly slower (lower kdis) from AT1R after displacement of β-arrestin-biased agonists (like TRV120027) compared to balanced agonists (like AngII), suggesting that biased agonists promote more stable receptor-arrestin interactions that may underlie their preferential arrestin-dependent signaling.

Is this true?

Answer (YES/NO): NO